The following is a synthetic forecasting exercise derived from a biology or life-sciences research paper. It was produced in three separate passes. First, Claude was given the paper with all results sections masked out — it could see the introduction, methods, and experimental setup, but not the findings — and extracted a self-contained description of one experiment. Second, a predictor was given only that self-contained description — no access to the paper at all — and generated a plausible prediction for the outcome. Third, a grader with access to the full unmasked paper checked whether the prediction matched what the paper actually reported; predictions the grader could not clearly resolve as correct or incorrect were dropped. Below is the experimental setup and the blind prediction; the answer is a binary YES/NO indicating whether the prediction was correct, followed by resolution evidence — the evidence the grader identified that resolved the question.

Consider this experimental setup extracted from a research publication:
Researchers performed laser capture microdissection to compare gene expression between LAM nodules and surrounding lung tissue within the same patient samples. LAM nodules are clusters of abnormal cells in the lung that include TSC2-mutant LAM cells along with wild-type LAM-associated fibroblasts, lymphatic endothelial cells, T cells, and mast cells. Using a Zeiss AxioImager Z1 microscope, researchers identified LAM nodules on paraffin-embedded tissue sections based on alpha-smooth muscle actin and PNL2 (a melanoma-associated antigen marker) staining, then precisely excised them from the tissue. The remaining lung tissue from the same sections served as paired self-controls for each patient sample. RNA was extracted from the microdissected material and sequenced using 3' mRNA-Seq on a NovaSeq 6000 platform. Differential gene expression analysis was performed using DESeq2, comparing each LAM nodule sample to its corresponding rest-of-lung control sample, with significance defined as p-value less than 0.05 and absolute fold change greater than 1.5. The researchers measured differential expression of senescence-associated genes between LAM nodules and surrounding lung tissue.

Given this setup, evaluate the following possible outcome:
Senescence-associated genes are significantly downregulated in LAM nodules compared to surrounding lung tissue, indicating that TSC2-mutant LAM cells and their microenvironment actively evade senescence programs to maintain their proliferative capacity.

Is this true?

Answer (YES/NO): NO